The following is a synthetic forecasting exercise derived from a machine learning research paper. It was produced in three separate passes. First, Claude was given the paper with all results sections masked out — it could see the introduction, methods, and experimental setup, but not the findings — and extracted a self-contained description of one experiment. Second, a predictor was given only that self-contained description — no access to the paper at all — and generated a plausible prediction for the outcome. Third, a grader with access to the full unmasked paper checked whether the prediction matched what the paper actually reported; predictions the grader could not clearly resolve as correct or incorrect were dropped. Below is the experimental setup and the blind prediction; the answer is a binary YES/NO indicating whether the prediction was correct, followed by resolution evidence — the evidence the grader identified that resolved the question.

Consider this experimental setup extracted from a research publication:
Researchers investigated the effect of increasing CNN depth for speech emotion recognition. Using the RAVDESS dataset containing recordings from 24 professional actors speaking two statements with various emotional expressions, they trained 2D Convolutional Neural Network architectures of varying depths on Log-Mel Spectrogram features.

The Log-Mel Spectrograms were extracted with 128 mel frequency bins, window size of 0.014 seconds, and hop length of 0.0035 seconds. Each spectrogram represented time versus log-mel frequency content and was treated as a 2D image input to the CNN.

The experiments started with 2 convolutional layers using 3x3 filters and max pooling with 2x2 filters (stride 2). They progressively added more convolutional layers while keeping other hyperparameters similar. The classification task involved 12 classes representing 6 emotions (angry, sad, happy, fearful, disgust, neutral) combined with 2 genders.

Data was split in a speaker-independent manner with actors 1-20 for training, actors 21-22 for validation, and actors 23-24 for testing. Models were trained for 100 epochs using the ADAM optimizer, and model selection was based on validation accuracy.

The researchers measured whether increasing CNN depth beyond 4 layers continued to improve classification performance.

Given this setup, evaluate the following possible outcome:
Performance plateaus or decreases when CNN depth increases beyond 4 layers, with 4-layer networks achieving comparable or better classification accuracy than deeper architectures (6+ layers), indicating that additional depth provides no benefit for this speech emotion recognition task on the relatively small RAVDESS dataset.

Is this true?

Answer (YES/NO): YES